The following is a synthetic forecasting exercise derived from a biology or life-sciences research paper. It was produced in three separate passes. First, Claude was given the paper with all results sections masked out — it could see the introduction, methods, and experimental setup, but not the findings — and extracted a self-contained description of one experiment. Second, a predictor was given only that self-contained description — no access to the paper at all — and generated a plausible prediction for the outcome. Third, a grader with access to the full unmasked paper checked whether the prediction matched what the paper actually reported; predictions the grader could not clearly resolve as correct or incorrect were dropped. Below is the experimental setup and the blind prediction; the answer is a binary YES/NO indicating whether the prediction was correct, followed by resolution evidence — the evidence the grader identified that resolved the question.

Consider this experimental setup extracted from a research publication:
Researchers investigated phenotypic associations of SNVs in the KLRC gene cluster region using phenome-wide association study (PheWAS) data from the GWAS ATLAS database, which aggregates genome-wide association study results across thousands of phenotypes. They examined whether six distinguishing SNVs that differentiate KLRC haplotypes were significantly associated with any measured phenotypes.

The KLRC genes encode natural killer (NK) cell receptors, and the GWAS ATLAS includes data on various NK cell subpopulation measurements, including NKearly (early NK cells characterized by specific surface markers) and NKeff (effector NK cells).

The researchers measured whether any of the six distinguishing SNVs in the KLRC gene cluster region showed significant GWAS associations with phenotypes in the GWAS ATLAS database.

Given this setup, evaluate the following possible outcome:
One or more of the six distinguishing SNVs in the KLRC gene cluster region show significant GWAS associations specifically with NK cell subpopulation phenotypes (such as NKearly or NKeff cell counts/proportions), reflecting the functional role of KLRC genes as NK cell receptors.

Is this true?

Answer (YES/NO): YES